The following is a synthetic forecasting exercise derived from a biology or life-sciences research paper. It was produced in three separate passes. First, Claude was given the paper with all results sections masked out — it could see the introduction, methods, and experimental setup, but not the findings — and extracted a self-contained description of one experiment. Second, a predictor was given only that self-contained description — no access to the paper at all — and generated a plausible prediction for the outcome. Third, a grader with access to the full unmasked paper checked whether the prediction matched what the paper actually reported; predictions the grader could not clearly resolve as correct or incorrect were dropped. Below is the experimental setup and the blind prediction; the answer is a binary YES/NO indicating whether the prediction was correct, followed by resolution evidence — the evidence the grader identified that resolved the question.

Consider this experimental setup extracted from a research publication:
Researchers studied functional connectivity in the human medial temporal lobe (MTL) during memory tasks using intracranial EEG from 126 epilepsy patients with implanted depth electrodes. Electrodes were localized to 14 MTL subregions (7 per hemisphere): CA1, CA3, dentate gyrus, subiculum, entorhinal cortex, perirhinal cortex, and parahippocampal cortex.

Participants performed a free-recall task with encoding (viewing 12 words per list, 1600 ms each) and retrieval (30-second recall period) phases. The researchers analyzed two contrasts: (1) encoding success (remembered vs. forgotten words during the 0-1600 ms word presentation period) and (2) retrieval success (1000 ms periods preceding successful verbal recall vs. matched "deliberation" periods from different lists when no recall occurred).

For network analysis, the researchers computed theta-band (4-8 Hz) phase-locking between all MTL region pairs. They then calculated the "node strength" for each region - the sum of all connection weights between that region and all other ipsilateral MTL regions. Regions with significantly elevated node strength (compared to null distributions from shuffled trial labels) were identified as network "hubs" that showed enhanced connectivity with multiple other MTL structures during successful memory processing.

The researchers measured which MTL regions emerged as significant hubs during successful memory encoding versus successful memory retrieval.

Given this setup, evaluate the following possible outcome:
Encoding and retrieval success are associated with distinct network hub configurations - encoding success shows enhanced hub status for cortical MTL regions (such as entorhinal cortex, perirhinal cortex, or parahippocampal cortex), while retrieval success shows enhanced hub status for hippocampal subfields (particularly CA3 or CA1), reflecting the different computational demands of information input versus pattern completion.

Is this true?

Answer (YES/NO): NO